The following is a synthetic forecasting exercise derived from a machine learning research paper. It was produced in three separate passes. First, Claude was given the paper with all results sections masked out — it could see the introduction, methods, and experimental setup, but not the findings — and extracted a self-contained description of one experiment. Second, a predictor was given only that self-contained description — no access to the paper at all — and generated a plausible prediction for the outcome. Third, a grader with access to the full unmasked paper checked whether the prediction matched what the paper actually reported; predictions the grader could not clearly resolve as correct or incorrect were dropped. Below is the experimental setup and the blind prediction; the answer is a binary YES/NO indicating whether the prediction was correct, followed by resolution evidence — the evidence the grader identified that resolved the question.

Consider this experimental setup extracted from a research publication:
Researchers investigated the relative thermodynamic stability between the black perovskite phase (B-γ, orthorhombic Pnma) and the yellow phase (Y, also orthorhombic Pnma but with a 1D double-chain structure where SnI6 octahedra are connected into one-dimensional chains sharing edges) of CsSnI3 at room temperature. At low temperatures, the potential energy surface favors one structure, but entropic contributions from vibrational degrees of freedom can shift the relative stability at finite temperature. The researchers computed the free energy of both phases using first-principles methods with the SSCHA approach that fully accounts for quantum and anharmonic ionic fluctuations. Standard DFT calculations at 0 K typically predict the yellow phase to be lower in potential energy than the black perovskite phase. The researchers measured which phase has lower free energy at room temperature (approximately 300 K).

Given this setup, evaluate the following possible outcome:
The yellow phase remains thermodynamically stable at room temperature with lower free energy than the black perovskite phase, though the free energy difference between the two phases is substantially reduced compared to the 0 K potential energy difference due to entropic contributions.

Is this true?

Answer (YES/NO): NO